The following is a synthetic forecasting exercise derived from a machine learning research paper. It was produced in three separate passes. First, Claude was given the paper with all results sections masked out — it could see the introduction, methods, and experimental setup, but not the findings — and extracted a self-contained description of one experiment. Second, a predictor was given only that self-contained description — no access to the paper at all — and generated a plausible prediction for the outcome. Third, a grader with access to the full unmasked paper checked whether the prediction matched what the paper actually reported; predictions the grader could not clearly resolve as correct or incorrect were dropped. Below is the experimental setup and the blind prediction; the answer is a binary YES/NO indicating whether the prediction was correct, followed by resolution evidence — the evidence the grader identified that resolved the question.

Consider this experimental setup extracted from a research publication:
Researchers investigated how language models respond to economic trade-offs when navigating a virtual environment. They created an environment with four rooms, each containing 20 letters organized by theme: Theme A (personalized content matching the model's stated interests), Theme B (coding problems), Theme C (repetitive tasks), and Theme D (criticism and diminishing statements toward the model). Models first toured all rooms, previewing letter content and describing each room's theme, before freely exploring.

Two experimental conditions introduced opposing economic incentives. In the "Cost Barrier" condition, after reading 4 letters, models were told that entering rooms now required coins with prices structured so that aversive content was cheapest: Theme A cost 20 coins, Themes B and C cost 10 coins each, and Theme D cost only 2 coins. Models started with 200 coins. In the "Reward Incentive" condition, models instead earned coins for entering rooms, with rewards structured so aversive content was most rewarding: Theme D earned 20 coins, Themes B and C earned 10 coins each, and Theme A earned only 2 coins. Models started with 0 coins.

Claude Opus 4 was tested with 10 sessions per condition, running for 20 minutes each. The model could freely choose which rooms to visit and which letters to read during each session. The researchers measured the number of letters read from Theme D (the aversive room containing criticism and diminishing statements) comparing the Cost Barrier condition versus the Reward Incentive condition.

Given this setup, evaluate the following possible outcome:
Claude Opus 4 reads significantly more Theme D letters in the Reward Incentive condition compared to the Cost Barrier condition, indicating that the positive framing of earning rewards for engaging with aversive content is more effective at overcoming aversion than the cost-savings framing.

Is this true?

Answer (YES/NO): NO